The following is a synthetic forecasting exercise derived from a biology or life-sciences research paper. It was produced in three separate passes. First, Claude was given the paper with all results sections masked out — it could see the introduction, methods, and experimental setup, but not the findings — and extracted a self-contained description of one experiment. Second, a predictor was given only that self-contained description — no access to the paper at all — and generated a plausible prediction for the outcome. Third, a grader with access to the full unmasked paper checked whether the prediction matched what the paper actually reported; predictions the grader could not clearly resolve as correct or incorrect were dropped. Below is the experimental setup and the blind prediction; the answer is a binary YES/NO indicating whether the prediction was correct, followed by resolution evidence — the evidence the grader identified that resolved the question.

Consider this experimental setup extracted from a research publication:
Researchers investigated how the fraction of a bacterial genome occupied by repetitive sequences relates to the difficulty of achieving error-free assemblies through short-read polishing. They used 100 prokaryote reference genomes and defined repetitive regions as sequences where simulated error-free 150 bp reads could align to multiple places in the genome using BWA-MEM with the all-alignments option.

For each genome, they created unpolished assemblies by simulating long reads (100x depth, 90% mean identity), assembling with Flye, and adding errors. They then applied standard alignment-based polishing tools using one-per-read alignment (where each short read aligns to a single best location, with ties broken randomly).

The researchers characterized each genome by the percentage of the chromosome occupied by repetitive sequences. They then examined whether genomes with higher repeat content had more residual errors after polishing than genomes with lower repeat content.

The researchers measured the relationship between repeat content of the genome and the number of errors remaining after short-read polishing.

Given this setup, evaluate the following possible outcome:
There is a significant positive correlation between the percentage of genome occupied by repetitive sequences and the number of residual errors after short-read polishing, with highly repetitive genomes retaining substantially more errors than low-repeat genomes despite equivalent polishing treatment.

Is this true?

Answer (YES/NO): YES